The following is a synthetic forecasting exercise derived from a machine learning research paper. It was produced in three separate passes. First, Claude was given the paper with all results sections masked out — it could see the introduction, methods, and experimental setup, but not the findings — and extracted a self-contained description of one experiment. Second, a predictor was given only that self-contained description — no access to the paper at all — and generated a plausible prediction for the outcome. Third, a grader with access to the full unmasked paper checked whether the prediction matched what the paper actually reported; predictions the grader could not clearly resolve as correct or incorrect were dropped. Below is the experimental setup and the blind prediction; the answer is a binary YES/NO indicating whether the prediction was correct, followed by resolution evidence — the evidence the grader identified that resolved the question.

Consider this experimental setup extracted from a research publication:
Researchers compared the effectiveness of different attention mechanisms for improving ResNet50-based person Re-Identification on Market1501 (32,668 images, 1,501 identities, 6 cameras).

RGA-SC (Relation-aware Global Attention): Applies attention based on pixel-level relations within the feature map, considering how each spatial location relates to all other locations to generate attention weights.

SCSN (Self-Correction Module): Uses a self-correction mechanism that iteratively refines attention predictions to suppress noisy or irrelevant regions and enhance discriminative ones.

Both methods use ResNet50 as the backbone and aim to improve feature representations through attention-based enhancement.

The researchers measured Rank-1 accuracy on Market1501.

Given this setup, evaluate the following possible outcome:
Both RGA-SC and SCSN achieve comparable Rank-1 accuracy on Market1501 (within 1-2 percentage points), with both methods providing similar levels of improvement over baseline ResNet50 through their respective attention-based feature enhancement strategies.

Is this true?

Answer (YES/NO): YES